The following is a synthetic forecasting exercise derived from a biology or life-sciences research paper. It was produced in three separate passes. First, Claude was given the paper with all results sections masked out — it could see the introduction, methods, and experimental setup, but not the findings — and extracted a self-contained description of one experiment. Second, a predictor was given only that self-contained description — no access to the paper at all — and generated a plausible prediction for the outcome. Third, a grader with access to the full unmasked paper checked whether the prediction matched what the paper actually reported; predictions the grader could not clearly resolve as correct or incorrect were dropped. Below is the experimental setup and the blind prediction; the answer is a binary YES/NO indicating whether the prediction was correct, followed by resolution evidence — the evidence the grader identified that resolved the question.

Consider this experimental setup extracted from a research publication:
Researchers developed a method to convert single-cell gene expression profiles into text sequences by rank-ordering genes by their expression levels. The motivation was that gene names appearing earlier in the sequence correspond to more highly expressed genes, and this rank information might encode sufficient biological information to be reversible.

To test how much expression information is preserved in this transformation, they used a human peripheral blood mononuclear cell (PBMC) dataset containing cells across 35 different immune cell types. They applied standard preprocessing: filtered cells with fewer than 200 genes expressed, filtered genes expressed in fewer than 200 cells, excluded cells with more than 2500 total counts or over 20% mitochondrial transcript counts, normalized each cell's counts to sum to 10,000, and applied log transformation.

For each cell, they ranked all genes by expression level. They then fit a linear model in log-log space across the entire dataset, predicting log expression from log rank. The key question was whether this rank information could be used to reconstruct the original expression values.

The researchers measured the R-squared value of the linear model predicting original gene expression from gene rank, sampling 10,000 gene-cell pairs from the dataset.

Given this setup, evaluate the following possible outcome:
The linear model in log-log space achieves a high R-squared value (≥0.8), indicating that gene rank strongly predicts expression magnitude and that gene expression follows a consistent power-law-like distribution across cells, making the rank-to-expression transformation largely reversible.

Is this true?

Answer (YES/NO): YES